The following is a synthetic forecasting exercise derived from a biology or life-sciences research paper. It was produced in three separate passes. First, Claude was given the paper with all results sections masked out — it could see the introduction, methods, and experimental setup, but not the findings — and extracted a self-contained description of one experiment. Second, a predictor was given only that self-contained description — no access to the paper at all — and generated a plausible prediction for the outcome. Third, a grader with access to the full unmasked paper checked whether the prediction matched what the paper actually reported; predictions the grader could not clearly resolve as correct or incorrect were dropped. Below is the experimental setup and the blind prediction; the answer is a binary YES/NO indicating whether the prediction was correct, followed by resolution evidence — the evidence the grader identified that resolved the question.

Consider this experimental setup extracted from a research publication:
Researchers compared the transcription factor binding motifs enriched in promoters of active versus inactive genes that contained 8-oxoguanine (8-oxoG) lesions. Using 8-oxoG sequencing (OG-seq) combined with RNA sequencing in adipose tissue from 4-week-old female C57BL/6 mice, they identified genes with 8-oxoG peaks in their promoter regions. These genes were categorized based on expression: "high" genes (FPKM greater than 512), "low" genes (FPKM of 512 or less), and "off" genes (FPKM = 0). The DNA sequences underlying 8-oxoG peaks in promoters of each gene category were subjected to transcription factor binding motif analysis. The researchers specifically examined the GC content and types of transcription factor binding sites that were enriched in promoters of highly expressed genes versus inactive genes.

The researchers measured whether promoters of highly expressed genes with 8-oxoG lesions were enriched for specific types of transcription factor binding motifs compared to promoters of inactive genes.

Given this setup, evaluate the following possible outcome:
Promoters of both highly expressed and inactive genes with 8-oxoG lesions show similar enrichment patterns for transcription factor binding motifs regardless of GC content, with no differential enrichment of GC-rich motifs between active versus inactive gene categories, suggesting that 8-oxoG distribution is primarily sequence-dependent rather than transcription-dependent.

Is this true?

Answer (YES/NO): NO